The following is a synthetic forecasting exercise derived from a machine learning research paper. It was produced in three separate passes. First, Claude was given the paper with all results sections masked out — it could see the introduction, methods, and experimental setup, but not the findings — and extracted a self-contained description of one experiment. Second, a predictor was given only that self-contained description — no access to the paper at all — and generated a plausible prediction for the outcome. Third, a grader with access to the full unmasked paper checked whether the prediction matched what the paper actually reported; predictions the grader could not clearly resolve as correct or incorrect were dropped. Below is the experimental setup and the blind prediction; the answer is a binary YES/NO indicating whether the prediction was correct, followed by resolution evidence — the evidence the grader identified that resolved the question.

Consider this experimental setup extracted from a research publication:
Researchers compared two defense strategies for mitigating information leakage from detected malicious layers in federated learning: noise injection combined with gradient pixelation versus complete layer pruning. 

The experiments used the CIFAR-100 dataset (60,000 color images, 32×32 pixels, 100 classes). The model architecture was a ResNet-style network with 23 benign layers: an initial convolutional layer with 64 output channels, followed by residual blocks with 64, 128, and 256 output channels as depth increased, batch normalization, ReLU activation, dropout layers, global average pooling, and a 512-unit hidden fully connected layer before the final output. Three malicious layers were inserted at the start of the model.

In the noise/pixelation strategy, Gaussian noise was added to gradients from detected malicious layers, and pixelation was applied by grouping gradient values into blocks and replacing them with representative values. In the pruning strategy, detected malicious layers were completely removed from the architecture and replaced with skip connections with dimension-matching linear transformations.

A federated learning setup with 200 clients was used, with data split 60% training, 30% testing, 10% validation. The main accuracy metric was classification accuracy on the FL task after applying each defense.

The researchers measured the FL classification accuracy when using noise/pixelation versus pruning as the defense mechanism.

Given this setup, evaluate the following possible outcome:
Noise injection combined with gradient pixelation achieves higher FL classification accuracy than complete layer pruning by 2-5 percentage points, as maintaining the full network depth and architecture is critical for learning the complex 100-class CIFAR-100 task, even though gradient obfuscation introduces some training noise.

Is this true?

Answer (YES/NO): YES